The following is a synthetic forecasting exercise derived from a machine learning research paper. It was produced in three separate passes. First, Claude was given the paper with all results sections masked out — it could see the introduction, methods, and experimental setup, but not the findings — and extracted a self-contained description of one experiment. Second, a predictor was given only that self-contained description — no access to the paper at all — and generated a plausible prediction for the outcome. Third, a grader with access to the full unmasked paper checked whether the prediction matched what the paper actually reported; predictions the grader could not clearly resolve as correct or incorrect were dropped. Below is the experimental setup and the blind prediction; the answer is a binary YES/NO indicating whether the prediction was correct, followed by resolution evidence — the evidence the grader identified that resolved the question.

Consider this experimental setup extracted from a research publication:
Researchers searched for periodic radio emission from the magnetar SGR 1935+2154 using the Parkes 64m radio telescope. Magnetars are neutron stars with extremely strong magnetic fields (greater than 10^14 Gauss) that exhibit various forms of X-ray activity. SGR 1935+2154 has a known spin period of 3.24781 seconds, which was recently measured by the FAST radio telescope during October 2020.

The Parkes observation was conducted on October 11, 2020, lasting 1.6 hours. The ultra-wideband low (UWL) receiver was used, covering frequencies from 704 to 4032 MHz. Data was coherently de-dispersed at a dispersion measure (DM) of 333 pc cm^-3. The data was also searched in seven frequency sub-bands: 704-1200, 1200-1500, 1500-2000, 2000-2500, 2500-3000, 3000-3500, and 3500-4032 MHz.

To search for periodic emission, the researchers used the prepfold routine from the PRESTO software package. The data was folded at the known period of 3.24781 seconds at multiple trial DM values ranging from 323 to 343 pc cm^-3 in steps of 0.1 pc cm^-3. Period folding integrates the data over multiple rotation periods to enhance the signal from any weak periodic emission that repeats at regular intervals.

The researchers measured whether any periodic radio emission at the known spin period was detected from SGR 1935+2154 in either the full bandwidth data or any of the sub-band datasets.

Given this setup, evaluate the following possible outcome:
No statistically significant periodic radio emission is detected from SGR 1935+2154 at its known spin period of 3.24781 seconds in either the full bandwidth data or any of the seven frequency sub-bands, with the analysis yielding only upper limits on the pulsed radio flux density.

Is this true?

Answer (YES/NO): YES